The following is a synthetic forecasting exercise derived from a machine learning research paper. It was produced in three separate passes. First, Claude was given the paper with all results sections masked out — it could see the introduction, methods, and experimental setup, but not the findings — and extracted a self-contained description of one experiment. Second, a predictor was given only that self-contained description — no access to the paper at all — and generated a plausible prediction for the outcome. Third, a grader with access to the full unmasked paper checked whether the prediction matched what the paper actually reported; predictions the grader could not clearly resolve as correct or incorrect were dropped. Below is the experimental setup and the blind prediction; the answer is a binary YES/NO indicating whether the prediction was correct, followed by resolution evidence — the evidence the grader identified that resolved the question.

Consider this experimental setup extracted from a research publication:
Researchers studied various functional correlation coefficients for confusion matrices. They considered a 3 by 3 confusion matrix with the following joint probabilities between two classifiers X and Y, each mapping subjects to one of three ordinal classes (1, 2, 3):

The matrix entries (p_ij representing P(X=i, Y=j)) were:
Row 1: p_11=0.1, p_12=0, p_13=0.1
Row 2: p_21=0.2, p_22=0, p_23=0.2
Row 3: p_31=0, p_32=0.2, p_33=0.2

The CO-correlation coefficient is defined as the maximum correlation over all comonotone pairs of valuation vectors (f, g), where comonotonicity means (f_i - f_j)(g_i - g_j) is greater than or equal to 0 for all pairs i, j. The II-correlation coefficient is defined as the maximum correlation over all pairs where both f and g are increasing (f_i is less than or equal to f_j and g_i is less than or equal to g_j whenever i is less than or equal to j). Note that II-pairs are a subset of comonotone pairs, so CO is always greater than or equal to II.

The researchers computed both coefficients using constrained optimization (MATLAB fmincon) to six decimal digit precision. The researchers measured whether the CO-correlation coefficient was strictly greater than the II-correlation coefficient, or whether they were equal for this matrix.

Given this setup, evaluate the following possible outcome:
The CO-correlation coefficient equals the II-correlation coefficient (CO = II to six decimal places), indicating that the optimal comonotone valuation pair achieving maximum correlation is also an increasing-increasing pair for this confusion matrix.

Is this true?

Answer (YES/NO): YES